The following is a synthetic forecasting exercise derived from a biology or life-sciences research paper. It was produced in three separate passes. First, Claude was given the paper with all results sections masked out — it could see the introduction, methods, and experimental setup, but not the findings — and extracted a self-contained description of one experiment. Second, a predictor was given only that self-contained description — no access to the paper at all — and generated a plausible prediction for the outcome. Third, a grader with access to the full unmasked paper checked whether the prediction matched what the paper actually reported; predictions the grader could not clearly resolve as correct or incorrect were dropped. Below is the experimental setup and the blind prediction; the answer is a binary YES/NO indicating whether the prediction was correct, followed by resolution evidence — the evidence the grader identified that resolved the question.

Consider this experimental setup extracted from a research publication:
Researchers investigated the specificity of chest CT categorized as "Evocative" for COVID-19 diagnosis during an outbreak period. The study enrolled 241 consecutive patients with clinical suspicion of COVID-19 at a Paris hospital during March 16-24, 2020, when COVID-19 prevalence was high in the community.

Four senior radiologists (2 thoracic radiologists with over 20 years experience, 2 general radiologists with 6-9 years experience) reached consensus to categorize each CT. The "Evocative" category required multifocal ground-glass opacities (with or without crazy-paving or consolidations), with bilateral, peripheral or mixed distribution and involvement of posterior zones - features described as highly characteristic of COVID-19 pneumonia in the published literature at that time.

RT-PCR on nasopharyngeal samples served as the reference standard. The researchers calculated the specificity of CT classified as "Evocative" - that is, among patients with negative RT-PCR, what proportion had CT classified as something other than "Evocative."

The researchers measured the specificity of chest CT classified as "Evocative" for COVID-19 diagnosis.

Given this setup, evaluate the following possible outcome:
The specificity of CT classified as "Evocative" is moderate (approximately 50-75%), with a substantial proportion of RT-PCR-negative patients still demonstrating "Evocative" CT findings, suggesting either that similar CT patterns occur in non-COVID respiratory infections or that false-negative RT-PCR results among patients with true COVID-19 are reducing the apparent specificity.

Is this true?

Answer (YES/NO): NO